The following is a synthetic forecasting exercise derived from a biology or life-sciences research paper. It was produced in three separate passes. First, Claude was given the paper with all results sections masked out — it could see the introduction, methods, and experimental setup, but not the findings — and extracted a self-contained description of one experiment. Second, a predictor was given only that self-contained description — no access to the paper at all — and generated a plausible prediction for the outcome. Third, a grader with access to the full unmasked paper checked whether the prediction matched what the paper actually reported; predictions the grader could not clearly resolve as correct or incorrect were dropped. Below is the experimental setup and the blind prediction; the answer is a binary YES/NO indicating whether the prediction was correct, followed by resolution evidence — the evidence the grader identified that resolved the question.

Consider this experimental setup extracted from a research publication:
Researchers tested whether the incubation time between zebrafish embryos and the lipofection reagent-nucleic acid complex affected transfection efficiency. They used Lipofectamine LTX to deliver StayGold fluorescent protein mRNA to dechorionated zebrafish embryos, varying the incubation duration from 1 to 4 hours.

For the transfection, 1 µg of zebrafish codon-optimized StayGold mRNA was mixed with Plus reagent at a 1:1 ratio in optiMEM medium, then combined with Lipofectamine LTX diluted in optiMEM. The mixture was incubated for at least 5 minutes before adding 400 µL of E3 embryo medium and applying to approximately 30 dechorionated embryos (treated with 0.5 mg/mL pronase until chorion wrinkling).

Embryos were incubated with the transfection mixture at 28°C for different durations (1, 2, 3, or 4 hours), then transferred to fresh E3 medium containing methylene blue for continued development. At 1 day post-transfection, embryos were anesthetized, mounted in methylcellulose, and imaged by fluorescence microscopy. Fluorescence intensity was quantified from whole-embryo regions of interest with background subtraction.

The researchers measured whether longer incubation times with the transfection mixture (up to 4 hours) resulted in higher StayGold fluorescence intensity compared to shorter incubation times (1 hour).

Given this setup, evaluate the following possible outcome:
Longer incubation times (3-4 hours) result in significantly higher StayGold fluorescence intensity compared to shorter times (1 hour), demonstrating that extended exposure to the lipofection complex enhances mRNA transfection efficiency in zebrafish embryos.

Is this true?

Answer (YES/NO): NO